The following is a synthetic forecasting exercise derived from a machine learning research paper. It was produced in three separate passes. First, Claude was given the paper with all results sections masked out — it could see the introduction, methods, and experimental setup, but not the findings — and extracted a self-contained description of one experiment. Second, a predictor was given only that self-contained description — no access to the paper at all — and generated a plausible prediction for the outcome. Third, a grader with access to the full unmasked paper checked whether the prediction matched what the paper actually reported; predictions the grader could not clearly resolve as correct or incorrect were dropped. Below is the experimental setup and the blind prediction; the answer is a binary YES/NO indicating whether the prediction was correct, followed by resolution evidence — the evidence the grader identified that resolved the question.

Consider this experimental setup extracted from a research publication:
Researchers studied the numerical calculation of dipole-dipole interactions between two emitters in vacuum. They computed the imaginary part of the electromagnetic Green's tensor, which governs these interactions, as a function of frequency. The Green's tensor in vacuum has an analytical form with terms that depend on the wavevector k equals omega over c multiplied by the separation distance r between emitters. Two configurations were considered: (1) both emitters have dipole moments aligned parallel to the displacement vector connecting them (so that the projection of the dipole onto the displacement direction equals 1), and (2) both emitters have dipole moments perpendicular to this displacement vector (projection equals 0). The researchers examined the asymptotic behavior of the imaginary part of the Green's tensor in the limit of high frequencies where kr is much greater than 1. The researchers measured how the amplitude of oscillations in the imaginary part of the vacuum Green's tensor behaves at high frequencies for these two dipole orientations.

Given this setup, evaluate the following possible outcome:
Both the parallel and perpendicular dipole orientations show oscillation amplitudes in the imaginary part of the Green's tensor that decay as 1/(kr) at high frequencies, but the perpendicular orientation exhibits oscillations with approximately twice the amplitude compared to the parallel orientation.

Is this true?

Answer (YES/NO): NO